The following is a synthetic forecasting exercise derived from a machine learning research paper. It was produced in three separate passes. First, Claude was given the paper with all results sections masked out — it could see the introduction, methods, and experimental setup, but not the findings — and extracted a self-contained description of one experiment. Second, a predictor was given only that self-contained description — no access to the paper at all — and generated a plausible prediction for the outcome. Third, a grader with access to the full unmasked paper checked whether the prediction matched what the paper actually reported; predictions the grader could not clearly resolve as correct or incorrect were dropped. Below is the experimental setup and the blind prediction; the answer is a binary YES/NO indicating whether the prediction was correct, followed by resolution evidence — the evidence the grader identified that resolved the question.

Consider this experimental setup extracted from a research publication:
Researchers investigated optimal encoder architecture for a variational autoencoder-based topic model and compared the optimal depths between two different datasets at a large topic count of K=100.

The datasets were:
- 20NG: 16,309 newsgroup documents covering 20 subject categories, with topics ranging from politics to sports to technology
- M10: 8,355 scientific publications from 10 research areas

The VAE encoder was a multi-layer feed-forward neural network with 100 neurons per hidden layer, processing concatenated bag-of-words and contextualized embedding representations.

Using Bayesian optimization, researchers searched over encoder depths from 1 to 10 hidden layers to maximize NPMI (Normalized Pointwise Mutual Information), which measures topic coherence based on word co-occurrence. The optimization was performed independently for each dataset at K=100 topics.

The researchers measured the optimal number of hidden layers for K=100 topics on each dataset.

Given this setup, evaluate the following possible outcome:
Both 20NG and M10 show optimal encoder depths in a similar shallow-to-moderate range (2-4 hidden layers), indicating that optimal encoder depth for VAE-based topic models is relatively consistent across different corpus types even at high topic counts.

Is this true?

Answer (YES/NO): NO